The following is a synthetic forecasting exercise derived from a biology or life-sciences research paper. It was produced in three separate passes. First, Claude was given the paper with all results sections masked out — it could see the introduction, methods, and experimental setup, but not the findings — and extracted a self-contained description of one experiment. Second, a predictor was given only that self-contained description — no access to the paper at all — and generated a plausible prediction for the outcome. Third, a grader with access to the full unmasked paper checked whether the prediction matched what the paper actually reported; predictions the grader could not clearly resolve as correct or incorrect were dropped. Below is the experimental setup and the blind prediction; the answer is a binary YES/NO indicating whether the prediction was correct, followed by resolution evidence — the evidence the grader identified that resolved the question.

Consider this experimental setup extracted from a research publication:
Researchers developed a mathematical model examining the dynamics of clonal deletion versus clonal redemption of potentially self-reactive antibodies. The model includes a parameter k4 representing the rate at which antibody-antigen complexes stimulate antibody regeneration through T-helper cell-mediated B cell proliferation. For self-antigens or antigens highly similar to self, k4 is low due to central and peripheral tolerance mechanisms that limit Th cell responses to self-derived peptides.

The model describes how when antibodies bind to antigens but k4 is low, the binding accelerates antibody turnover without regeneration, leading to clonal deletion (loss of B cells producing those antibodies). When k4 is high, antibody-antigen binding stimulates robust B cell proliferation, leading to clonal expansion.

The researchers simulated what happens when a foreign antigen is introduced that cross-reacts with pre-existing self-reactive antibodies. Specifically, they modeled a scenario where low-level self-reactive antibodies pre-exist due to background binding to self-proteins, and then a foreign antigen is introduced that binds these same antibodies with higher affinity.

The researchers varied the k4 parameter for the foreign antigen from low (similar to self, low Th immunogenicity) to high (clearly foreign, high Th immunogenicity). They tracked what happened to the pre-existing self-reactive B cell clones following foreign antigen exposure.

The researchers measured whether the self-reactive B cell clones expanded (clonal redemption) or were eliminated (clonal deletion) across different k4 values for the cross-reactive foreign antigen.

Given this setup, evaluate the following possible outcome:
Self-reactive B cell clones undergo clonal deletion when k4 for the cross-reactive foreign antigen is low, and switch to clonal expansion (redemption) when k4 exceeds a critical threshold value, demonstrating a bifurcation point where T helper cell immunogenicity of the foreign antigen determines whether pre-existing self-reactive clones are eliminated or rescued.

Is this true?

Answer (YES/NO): YES